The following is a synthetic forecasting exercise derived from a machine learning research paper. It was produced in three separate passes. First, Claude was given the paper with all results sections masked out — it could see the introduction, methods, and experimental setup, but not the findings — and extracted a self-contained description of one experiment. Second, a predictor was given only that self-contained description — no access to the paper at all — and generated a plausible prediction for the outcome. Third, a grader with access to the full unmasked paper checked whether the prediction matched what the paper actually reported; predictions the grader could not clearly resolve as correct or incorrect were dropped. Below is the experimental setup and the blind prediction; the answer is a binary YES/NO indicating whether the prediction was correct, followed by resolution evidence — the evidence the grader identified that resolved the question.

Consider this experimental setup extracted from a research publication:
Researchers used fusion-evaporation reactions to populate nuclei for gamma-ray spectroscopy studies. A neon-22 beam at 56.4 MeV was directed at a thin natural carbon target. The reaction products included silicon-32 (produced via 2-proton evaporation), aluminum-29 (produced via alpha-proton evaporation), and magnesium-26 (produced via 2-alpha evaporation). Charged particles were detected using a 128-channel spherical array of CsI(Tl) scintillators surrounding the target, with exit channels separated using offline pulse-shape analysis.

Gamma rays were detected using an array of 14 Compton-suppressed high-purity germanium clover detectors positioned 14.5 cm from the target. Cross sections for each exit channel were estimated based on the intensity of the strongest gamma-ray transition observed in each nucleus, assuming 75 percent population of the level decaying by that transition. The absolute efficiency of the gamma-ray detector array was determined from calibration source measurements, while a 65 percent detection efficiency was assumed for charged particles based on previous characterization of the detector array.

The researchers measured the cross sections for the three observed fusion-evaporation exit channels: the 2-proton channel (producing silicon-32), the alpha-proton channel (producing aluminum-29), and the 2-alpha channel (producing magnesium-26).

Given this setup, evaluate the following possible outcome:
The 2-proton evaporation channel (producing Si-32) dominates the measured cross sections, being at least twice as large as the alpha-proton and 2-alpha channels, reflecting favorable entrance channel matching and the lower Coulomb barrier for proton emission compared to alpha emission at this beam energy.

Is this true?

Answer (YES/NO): NO